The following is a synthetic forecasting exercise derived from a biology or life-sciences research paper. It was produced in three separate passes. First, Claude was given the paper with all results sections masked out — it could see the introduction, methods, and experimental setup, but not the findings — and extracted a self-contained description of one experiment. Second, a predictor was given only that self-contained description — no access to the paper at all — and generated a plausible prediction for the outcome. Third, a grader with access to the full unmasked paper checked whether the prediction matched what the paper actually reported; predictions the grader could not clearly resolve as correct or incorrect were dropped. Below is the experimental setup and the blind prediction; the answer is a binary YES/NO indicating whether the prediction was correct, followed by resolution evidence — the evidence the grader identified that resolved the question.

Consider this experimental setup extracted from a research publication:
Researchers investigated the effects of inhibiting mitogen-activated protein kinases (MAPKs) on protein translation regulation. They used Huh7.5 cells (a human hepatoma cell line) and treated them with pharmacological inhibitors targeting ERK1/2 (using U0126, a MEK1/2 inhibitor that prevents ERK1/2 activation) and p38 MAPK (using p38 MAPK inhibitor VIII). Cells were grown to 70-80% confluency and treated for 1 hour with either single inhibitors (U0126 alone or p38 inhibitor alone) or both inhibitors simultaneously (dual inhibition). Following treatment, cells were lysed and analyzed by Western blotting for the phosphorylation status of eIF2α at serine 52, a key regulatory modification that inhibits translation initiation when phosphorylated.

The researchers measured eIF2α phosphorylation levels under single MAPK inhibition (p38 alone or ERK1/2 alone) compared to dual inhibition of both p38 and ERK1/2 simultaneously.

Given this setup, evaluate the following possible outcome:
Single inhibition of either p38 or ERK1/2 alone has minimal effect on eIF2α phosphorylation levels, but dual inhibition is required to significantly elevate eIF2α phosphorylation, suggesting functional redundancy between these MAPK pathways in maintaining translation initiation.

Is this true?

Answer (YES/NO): NO